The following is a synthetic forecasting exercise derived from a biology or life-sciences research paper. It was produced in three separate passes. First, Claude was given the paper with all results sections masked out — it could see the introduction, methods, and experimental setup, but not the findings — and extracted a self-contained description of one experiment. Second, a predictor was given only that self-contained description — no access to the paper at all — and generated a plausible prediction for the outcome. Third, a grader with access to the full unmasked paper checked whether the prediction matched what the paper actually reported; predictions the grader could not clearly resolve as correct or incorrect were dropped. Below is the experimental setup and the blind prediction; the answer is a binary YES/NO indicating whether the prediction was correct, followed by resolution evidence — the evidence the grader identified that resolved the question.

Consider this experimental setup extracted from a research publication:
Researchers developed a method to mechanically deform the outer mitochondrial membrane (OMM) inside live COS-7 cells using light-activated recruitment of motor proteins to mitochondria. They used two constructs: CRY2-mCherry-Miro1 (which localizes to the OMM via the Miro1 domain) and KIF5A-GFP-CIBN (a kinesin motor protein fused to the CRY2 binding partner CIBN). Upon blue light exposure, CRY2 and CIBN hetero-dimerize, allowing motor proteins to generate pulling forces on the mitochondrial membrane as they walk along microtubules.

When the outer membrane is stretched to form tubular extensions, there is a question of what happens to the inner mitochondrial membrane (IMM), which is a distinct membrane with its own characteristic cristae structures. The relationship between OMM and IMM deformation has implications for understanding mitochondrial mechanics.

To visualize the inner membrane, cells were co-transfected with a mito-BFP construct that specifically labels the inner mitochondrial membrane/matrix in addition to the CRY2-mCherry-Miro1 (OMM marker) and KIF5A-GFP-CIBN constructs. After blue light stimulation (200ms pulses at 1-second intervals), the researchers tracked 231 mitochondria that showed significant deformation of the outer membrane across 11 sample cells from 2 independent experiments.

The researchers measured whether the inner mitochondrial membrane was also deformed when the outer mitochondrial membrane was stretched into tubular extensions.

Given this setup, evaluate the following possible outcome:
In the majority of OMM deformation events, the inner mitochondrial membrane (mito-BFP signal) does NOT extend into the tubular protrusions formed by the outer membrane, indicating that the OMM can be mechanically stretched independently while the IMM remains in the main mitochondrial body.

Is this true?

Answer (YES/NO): NO